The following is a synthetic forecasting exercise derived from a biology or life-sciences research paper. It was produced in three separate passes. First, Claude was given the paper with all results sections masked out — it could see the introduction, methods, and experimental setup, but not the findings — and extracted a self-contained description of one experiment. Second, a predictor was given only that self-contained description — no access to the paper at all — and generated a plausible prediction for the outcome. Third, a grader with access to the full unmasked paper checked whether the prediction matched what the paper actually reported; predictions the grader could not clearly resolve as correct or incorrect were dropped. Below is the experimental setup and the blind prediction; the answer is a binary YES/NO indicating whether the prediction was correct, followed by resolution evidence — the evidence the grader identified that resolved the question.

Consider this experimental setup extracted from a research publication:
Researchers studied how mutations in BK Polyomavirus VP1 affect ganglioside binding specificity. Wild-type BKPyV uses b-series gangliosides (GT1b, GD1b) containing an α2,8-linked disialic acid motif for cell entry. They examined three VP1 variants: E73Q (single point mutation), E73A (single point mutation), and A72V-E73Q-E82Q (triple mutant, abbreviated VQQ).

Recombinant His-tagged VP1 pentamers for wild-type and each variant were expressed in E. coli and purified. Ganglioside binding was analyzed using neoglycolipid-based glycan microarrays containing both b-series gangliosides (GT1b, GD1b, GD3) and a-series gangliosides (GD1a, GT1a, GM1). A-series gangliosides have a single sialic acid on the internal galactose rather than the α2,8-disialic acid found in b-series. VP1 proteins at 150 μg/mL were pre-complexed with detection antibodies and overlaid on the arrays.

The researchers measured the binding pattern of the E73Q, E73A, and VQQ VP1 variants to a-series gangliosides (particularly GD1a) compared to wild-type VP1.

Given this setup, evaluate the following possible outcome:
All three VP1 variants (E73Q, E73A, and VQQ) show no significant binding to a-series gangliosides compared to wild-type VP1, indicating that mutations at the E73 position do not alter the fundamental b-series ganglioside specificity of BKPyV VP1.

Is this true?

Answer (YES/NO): NO